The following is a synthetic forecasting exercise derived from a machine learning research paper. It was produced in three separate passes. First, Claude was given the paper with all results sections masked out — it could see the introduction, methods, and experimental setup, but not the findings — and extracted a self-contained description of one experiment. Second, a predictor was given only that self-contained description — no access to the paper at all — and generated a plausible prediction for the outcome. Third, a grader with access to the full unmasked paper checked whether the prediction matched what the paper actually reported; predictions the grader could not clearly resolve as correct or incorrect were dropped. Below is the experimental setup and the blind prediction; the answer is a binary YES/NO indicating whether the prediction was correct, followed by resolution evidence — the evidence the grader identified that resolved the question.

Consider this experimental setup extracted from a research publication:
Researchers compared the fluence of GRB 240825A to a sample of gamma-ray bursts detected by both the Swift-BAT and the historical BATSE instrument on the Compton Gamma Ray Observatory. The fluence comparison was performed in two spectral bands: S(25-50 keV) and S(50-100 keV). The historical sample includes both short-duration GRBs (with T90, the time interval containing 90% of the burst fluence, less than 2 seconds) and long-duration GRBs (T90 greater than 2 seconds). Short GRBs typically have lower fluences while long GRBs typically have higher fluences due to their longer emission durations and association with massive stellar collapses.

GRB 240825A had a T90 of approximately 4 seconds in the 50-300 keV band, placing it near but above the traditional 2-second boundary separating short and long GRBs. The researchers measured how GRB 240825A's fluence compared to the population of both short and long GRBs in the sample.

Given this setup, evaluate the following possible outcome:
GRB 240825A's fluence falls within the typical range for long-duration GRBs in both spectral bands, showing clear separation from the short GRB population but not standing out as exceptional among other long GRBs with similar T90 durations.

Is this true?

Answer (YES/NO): YES